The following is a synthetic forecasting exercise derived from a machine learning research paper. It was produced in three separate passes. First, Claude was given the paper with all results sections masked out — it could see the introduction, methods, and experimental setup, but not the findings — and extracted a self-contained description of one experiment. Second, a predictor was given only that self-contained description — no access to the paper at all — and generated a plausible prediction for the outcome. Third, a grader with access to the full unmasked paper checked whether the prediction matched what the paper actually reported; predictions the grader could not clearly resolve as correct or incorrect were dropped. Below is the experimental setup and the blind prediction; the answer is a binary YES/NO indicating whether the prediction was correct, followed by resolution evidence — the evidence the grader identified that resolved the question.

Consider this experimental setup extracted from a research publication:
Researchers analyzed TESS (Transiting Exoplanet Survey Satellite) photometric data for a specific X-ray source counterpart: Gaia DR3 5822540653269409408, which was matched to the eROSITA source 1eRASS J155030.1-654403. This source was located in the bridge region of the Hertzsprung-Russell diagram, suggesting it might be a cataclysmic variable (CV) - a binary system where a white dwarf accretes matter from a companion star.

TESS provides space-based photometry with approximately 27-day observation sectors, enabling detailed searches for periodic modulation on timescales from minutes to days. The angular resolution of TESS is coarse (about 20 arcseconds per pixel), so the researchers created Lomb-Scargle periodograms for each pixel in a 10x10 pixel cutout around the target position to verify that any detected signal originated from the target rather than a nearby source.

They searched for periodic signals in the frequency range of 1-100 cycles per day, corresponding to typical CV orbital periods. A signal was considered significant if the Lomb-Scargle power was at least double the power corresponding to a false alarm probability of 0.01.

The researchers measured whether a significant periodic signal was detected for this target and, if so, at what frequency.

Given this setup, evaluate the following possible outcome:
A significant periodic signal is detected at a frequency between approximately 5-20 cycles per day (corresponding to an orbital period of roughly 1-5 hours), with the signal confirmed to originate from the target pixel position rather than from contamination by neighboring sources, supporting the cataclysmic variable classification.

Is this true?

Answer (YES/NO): NO